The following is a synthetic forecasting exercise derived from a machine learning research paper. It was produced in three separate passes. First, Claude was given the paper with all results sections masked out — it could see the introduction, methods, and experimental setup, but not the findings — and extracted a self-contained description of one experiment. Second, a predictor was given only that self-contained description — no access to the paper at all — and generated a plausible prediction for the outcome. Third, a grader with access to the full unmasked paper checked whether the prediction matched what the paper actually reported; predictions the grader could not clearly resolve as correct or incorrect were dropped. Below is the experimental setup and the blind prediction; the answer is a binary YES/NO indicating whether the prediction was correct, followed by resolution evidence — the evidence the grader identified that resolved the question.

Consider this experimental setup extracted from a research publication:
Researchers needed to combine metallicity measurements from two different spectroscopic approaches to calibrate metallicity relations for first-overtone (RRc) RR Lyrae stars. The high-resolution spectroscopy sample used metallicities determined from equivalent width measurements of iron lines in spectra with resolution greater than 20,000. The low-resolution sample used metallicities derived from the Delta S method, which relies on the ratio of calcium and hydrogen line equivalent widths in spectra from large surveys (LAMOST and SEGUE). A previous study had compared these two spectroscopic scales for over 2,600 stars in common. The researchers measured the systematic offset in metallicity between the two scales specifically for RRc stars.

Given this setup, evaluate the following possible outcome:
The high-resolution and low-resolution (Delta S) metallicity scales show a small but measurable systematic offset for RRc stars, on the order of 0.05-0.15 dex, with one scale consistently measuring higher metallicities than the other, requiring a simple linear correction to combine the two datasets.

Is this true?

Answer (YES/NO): NO